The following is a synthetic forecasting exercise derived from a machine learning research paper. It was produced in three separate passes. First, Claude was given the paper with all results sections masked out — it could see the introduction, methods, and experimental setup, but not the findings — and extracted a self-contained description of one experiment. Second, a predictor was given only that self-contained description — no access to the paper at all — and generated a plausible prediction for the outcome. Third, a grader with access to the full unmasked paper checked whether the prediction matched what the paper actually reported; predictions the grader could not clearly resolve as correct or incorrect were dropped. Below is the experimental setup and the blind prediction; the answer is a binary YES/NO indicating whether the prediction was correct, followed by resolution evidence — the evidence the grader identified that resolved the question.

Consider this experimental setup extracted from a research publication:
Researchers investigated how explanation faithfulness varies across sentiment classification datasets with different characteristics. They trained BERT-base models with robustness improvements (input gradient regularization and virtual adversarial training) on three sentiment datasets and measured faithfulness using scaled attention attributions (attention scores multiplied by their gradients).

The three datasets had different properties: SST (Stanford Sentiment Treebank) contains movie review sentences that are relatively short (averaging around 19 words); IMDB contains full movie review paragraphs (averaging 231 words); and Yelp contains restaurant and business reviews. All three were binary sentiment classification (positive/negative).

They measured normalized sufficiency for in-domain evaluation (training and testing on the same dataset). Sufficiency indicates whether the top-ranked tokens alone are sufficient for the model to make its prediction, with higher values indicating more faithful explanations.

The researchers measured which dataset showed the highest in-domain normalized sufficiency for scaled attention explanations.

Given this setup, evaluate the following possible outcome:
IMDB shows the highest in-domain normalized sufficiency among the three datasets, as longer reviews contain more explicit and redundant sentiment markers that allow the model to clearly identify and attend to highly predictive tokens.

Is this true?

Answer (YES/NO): NO